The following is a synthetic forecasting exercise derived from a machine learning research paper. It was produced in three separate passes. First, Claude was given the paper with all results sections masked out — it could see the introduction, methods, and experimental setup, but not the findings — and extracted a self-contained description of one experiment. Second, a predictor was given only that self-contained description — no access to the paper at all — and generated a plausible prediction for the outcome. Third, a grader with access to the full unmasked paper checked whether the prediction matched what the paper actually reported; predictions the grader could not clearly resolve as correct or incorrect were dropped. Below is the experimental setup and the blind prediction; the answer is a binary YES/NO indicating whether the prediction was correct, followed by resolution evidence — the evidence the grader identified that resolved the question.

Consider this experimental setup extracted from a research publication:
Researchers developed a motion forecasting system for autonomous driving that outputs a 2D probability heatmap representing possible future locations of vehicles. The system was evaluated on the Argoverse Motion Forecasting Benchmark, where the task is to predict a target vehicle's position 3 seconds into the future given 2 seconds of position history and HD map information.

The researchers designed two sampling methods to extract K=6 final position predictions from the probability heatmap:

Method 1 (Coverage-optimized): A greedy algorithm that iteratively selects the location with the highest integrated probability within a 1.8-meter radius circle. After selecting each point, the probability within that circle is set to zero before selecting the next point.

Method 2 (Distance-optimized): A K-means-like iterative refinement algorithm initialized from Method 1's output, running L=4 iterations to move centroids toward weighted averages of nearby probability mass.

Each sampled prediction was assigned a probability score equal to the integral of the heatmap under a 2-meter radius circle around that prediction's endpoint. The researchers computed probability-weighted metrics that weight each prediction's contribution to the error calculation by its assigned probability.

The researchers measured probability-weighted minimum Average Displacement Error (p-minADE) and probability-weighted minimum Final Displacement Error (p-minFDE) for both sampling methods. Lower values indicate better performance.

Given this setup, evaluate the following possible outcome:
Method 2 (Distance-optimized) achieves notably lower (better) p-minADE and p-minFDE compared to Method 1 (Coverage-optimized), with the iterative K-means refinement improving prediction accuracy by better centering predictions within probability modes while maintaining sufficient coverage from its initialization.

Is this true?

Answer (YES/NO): NO